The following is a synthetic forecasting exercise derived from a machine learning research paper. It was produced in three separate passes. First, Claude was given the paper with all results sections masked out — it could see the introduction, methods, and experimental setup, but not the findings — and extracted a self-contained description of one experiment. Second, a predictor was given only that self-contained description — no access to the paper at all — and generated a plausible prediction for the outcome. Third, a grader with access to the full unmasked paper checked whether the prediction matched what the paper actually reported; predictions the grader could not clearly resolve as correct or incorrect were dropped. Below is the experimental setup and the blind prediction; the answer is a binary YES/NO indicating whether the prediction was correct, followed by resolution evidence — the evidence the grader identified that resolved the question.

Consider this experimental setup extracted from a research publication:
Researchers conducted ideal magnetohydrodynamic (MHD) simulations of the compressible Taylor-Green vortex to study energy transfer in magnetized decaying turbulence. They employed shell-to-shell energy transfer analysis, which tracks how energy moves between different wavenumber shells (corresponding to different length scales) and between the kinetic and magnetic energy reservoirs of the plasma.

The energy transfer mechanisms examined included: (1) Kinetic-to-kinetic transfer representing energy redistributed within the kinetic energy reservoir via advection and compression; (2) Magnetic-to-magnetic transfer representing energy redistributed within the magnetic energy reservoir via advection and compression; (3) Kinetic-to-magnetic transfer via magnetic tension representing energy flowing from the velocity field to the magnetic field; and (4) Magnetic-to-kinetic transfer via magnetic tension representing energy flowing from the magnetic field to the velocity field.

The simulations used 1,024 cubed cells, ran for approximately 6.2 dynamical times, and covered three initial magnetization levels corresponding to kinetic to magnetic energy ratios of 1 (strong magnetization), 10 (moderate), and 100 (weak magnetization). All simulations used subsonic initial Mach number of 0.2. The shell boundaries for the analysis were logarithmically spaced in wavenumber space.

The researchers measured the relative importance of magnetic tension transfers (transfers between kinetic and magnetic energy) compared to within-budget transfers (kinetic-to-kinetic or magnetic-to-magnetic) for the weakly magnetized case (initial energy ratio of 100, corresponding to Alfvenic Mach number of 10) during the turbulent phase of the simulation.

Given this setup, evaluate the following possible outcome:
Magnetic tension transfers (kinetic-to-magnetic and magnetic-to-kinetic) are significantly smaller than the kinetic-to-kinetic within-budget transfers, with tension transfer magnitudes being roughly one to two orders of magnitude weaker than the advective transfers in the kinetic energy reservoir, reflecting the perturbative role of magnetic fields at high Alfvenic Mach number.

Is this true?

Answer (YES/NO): NO